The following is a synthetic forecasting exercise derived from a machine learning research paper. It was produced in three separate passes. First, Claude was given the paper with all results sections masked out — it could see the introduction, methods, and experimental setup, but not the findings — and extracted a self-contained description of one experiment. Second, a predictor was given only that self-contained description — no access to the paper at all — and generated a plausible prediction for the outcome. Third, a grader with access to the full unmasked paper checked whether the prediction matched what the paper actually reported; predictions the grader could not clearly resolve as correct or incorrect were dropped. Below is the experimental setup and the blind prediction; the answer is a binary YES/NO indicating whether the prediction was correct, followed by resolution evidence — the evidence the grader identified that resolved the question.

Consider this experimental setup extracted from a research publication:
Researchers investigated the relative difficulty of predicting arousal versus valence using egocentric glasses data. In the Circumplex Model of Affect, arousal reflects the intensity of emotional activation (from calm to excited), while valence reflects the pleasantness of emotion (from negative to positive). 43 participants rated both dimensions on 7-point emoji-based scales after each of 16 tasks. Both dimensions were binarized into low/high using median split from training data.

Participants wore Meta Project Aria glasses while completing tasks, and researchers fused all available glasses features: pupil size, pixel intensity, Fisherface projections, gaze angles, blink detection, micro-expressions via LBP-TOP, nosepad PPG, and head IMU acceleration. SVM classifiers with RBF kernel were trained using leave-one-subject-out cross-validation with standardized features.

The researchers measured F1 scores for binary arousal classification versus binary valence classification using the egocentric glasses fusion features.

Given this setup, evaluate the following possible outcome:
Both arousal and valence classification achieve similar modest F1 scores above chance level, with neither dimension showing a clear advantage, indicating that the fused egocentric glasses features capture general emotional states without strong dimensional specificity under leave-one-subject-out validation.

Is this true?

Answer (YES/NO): NO